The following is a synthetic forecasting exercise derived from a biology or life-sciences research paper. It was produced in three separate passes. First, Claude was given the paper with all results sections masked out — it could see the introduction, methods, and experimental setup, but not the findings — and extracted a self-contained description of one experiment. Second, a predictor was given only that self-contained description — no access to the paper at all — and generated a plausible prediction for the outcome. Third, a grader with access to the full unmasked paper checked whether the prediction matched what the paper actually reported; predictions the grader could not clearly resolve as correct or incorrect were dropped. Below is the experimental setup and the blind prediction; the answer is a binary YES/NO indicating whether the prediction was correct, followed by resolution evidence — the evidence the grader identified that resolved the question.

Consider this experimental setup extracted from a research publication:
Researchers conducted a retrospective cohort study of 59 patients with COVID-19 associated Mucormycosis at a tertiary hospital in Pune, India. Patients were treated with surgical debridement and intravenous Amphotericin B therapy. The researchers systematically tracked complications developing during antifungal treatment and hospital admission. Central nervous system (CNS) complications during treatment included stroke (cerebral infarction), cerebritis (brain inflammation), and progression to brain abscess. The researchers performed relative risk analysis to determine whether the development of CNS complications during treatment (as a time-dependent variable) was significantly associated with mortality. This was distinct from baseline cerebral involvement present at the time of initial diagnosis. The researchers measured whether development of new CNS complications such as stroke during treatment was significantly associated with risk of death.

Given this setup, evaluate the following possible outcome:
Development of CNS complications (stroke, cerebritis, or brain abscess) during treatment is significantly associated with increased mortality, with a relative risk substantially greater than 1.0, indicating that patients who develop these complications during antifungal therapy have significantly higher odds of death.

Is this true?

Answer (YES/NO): YES